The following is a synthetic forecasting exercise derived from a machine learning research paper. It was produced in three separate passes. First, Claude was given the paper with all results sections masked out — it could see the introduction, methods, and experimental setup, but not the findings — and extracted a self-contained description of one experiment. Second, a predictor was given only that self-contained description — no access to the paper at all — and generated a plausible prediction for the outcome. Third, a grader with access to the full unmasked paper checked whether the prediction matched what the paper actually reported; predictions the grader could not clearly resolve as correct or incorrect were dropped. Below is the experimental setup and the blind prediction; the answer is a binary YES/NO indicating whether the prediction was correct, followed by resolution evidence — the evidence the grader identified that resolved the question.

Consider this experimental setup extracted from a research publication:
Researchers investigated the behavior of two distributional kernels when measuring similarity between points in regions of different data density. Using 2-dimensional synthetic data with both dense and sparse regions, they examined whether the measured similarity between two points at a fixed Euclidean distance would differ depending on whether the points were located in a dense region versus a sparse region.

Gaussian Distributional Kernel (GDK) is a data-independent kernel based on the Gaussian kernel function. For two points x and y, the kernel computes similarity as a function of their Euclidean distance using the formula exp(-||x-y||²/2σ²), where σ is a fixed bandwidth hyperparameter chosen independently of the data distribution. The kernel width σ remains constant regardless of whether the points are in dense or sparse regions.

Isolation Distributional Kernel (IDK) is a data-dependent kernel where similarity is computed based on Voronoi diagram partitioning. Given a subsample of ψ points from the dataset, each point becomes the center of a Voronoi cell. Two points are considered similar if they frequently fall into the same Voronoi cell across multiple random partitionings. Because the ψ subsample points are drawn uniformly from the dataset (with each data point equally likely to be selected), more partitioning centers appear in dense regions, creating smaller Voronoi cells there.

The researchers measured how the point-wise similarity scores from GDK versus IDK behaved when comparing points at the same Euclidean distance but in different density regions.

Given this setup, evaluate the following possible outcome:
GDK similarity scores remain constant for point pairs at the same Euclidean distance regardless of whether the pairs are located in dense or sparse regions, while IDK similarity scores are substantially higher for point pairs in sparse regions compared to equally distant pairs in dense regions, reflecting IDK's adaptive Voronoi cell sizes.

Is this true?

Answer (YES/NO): YES